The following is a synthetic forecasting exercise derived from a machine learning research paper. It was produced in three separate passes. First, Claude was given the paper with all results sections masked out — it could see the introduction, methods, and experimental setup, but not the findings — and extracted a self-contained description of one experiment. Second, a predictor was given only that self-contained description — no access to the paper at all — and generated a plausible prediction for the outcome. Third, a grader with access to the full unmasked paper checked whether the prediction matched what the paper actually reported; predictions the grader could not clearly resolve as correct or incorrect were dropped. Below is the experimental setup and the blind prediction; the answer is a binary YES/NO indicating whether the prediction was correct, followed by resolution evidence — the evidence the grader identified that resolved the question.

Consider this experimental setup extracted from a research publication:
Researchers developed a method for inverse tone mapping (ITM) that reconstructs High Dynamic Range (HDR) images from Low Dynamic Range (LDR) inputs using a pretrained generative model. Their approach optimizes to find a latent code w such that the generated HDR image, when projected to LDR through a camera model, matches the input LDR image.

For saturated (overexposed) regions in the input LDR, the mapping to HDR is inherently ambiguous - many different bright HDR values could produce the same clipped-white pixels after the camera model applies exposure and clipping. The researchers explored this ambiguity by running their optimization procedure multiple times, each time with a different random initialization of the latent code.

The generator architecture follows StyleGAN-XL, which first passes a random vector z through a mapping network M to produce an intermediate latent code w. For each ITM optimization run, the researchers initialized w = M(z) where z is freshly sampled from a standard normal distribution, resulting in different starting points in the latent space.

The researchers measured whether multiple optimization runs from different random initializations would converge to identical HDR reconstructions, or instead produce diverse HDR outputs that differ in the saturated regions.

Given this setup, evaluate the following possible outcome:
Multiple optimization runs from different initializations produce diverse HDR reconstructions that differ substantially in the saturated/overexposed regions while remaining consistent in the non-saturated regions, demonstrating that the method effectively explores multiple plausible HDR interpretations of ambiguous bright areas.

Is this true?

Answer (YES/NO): YES